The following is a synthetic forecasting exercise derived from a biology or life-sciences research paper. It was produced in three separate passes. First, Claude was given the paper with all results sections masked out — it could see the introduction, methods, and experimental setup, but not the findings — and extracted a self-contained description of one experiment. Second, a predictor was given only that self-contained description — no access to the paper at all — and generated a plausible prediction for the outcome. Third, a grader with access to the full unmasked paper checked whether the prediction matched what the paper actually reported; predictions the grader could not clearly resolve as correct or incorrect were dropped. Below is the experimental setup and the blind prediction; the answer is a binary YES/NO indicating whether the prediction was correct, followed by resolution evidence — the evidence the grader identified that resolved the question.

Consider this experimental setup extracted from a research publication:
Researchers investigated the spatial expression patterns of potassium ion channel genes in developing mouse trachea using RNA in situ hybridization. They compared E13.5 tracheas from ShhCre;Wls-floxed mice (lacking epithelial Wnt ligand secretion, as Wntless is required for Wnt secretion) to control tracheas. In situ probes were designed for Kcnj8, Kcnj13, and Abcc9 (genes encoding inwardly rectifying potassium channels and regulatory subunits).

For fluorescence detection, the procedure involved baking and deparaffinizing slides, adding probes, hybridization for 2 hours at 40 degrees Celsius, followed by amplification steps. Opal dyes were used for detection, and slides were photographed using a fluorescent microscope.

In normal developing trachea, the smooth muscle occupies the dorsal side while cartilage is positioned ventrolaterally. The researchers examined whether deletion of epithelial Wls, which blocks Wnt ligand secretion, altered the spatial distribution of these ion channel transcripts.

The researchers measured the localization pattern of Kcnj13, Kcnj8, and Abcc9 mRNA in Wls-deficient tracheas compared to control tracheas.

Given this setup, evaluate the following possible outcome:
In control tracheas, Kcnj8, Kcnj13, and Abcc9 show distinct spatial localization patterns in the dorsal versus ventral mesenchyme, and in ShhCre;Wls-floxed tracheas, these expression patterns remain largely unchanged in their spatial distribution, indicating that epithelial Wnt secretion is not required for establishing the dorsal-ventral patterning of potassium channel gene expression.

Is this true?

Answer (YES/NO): NO